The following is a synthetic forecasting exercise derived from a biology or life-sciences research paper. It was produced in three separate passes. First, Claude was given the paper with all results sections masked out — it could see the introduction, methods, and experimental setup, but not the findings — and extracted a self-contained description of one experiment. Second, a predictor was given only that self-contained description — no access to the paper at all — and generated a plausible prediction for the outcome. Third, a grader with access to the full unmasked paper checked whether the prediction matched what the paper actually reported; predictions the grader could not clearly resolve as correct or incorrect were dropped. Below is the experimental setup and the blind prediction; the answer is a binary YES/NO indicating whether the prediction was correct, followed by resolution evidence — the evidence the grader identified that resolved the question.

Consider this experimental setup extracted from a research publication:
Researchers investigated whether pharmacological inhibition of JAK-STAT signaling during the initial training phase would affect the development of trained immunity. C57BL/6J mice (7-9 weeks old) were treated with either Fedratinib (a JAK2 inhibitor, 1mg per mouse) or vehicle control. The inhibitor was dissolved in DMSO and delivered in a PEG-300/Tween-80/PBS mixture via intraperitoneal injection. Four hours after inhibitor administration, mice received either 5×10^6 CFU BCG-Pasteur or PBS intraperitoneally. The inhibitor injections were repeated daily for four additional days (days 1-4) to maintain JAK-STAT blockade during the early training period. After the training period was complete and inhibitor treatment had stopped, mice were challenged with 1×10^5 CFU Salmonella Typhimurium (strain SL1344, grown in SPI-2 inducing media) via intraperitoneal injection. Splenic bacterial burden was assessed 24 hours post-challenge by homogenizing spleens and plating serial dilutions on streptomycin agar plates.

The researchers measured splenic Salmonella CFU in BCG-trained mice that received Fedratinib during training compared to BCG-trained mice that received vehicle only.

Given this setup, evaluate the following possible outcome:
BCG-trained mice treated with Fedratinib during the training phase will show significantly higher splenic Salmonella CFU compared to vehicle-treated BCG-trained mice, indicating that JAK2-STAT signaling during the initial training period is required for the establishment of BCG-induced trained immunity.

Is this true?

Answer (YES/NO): YES